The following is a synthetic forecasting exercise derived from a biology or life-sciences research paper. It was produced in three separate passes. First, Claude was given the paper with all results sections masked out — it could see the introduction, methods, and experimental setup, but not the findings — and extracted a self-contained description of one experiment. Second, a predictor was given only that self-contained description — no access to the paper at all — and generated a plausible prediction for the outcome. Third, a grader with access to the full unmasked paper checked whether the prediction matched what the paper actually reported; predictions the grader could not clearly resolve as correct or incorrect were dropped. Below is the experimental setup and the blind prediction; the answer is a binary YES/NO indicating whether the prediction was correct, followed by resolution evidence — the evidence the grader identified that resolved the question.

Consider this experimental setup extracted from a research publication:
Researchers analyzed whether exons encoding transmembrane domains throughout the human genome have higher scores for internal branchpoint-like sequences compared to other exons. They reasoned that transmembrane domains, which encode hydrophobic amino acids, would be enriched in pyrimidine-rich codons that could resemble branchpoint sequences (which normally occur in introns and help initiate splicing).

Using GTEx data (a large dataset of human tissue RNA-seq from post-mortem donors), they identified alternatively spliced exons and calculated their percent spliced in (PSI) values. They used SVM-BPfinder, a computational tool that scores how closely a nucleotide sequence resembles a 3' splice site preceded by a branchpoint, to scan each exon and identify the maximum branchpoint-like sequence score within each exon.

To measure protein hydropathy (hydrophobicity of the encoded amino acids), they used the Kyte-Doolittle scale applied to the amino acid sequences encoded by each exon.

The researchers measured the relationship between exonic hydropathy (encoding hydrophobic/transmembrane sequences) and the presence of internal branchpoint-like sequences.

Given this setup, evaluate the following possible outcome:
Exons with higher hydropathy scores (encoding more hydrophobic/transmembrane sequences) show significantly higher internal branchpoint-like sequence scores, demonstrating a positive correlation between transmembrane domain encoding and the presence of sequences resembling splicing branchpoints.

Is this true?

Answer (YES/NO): YES